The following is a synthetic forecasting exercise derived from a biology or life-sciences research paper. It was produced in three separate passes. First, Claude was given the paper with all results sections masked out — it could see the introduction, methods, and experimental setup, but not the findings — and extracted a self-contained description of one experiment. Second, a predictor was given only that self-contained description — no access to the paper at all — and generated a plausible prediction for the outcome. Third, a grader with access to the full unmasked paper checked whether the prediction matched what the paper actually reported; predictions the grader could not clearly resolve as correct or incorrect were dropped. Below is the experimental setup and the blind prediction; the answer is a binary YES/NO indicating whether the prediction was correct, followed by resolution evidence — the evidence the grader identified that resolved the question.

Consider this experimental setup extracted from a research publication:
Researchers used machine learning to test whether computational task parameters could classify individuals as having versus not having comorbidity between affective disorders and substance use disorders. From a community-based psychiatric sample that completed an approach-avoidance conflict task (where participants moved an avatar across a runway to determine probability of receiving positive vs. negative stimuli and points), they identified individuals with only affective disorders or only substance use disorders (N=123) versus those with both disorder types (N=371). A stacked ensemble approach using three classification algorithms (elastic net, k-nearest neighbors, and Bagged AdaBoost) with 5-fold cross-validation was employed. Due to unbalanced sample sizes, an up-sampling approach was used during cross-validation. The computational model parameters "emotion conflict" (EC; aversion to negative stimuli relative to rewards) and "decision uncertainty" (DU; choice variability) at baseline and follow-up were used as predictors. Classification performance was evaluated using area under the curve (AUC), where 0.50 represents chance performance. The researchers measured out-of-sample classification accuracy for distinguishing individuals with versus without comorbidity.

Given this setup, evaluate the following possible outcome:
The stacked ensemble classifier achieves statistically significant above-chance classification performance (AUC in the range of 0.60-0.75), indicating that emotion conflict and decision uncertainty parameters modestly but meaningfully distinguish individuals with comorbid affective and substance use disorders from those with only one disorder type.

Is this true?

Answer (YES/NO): YES